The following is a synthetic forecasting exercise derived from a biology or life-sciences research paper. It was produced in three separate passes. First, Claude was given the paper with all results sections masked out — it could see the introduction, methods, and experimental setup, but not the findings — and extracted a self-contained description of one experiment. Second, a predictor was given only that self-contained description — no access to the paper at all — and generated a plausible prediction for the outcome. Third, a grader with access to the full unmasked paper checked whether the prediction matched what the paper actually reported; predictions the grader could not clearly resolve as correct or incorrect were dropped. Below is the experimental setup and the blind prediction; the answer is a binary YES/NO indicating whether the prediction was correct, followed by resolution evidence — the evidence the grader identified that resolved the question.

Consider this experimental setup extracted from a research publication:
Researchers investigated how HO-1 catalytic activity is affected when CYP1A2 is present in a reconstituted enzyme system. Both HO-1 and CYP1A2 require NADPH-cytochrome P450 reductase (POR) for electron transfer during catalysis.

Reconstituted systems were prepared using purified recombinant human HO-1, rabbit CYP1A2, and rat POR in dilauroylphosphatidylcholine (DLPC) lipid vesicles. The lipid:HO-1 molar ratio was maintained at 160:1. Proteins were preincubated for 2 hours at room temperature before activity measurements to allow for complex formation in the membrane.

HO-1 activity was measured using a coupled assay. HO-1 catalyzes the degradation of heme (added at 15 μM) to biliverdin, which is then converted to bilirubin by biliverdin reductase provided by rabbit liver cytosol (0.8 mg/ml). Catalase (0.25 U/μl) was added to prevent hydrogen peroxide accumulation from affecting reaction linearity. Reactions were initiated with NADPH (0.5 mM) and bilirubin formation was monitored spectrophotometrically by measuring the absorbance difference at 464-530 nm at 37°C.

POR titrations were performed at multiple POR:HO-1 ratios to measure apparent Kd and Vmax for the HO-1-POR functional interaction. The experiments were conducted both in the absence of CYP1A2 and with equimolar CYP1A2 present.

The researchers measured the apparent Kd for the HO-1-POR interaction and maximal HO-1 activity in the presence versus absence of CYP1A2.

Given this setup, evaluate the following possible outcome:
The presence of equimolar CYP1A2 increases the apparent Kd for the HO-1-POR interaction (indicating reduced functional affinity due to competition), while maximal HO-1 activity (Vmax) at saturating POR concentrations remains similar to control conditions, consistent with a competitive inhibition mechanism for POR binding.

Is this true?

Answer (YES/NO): YES